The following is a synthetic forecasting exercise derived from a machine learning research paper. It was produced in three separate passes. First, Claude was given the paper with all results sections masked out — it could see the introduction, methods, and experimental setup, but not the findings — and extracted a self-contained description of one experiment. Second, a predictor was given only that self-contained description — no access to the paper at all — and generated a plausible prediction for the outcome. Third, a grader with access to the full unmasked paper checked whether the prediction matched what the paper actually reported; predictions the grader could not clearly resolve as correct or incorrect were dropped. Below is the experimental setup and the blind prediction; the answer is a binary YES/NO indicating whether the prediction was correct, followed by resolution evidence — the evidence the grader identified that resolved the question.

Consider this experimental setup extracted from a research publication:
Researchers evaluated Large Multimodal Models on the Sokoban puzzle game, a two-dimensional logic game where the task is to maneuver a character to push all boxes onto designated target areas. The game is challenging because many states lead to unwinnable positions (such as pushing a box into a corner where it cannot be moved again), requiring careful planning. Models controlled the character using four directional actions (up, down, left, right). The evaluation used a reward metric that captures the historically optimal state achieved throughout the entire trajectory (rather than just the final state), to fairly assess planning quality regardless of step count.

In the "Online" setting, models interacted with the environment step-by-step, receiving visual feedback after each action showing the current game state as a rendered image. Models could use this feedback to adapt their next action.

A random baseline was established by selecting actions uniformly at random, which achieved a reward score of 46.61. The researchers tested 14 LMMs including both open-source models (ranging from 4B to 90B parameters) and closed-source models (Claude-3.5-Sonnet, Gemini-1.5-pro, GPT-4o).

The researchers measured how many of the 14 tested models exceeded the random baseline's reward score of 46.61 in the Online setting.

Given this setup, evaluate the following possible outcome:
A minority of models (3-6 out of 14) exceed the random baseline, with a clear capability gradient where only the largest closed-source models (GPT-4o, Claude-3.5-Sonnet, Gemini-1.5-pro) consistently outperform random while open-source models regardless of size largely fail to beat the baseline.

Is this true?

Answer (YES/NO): NO